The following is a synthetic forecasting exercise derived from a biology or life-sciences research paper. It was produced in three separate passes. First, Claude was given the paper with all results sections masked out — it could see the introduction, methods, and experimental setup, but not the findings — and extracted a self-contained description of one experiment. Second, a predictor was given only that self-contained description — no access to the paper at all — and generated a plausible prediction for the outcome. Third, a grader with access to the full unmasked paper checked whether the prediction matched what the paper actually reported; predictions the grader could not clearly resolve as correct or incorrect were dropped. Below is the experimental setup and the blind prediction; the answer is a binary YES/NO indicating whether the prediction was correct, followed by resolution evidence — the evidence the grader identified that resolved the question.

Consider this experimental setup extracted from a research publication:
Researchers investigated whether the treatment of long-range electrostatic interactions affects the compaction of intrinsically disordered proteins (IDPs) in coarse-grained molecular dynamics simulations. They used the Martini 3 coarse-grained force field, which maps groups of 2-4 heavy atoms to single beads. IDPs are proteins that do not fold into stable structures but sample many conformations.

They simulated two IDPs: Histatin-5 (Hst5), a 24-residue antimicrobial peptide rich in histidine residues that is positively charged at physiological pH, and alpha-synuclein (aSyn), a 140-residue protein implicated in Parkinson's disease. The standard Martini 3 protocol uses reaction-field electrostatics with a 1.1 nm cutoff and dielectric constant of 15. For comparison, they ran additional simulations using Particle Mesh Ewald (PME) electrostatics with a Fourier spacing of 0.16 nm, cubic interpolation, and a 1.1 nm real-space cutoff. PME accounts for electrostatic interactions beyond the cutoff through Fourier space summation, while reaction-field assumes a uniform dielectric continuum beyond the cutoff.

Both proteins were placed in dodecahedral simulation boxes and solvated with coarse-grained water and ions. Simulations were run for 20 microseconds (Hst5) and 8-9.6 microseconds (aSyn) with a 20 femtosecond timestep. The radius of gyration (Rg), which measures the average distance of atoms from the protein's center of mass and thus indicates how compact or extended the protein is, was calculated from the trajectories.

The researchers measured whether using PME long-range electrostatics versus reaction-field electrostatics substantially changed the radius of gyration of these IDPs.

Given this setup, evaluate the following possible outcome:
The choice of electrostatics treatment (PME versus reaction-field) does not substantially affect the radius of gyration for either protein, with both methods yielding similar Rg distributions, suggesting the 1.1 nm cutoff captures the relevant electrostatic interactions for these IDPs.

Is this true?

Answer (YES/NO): YES